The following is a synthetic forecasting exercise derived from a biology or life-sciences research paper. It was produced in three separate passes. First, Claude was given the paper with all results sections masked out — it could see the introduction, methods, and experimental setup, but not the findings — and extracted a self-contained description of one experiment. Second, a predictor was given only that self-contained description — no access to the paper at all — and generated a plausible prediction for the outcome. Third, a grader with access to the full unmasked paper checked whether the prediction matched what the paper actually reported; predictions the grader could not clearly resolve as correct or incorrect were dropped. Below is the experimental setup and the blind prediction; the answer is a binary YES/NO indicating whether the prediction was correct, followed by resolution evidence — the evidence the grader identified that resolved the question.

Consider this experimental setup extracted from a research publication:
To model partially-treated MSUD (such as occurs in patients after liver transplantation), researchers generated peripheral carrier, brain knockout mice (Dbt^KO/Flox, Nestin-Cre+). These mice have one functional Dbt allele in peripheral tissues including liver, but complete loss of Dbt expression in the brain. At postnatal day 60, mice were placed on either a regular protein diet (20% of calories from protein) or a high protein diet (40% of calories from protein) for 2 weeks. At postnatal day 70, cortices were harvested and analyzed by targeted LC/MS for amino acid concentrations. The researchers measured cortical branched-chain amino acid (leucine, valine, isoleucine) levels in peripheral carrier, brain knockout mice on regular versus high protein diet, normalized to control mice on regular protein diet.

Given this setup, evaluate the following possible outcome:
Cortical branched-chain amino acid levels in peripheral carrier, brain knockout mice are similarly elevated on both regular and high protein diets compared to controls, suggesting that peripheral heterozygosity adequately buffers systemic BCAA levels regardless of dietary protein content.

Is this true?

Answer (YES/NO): NO